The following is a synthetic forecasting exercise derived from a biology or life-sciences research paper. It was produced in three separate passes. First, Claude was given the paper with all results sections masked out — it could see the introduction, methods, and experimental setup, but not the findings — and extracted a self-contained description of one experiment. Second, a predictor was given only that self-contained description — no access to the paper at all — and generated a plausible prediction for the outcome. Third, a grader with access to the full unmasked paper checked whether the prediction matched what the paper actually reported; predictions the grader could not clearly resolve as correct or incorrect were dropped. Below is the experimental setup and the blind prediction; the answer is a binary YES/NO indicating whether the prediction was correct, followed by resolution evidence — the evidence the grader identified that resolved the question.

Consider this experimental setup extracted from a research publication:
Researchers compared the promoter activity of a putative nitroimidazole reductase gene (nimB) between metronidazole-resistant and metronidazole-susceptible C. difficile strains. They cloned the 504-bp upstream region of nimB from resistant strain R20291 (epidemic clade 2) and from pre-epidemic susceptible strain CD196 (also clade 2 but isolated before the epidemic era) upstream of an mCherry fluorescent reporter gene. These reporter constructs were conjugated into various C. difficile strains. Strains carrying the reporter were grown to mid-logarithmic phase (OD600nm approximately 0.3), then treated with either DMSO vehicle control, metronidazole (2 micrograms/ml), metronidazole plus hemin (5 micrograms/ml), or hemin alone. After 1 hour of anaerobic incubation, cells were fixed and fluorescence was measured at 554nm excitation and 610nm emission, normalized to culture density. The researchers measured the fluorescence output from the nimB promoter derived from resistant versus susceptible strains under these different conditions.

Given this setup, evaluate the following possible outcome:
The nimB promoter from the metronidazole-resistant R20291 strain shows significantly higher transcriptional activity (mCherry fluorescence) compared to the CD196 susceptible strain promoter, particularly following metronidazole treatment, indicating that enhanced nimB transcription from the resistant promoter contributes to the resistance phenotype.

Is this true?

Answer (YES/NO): NO